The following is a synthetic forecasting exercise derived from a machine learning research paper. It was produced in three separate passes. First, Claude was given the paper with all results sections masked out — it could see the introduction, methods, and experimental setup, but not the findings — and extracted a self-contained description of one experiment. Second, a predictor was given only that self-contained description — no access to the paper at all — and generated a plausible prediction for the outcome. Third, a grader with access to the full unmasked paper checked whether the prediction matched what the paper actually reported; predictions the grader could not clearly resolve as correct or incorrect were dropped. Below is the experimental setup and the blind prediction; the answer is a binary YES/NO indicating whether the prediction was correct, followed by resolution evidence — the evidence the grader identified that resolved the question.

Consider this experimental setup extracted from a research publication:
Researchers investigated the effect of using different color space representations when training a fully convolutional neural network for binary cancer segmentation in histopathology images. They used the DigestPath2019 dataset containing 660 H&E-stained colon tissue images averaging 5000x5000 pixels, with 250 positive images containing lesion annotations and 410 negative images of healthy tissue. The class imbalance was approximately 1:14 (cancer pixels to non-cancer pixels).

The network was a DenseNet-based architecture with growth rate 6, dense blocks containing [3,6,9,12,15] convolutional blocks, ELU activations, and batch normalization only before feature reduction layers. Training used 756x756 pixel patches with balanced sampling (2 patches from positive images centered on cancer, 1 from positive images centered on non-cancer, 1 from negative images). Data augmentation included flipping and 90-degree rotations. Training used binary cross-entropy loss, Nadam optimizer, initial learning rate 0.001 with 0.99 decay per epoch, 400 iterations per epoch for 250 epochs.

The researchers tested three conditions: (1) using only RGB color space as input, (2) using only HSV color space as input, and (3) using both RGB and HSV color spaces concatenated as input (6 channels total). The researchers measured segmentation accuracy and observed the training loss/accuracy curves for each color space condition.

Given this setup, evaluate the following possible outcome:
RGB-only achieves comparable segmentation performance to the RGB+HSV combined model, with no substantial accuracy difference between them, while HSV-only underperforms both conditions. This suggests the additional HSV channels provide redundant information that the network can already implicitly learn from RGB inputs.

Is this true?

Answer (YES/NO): NO